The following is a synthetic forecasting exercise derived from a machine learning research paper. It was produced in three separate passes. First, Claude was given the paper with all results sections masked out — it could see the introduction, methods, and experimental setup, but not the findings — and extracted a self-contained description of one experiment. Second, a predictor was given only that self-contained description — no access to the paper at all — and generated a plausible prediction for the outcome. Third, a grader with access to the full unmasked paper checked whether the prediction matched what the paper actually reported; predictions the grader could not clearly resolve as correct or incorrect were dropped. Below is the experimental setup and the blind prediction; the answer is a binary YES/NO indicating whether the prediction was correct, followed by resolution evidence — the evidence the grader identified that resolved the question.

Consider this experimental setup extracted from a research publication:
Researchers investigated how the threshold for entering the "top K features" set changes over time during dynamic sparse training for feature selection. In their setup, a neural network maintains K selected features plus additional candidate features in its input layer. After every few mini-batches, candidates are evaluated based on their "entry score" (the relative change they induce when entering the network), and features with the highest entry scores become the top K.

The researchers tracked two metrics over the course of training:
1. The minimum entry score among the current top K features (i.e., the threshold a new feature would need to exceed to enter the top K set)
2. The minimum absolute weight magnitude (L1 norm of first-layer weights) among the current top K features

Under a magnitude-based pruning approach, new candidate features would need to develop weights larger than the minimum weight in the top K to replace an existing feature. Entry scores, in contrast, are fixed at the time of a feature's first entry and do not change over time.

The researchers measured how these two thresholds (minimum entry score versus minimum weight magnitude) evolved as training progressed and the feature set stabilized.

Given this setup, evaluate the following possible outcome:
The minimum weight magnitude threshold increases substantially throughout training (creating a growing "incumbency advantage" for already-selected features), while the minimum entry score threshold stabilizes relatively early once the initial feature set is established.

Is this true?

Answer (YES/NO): NO